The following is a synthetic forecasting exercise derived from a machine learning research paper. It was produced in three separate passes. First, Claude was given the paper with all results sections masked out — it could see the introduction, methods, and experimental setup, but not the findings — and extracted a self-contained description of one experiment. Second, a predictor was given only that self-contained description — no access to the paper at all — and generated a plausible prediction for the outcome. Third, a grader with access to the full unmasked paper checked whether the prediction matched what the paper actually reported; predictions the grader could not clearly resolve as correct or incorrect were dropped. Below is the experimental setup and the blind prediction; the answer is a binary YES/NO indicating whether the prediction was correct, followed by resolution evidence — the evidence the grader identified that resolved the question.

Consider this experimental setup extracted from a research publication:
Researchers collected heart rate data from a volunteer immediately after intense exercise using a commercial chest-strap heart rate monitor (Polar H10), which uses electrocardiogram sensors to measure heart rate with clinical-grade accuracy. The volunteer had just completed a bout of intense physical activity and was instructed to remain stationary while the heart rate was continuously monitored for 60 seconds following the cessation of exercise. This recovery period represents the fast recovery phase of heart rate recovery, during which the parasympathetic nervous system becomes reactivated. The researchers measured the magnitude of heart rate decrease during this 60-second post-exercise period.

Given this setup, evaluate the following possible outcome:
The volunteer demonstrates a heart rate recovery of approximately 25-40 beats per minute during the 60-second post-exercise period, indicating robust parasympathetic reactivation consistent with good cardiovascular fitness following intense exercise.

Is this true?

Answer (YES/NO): YES